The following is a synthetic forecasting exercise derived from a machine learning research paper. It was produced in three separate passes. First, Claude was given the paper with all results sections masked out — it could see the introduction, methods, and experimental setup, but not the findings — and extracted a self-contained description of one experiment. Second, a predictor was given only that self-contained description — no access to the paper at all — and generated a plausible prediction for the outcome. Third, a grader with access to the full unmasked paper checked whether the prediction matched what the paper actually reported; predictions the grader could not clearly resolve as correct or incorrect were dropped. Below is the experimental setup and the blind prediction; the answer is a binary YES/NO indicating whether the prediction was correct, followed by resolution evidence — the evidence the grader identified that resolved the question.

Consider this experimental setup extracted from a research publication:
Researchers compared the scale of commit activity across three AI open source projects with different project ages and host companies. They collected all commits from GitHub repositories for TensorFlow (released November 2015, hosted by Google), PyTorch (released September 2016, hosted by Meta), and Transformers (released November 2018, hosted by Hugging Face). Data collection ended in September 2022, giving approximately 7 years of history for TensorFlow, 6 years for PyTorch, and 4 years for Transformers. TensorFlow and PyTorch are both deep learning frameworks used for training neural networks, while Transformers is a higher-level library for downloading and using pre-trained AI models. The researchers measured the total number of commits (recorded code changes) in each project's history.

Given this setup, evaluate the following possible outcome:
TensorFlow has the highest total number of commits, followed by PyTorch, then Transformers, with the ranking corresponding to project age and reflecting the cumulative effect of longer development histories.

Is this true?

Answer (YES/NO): YES